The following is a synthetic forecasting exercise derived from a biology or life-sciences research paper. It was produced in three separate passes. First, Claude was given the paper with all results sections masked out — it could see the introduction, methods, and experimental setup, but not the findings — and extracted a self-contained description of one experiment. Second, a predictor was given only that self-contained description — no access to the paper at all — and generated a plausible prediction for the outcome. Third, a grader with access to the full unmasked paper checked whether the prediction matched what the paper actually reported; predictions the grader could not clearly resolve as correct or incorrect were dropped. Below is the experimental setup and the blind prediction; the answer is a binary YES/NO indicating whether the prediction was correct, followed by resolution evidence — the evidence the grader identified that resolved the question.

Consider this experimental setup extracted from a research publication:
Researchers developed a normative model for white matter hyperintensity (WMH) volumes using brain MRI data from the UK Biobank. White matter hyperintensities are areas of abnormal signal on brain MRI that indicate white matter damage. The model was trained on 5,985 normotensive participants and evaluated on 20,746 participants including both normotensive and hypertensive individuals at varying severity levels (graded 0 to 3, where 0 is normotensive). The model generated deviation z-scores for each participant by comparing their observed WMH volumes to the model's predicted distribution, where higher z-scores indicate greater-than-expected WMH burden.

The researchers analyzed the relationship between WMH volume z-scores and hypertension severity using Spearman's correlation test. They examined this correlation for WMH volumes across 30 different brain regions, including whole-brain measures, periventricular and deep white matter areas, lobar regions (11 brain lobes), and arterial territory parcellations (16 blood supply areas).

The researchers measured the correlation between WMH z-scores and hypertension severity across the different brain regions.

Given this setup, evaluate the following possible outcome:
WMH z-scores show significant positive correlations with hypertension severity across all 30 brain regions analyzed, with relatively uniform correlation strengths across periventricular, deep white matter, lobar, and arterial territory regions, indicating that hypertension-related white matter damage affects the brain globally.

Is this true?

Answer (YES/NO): NO